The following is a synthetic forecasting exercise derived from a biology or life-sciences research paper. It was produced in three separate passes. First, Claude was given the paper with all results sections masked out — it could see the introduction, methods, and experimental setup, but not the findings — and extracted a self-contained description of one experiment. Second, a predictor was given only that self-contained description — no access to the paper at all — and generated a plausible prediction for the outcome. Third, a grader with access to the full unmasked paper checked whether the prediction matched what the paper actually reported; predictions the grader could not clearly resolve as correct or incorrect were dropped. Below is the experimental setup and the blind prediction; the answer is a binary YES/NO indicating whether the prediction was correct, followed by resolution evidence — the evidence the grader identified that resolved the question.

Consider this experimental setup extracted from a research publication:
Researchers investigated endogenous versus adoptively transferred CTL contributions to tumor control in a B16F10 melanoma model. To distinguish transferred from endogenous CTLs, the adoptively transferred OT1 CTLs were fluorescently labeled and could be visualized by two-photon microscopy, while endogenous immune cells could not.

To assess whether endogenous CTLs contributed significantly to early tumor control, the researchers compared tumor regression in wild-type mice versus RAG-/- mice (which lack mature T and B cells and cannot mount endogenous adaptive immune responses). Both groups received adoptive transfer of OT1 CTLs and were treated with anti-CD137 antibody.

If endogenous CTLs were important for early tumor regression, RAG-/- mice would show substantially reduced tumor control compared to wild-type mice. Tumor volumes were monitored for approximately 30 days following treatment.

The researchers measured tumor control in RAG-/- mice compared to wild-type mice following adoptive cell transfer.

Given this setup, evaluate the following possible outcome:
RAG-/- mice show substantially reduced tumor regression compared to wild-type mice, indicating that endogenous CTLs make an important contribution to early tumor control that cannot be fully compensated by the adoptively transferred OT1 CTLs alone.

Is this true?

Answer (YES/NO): NO